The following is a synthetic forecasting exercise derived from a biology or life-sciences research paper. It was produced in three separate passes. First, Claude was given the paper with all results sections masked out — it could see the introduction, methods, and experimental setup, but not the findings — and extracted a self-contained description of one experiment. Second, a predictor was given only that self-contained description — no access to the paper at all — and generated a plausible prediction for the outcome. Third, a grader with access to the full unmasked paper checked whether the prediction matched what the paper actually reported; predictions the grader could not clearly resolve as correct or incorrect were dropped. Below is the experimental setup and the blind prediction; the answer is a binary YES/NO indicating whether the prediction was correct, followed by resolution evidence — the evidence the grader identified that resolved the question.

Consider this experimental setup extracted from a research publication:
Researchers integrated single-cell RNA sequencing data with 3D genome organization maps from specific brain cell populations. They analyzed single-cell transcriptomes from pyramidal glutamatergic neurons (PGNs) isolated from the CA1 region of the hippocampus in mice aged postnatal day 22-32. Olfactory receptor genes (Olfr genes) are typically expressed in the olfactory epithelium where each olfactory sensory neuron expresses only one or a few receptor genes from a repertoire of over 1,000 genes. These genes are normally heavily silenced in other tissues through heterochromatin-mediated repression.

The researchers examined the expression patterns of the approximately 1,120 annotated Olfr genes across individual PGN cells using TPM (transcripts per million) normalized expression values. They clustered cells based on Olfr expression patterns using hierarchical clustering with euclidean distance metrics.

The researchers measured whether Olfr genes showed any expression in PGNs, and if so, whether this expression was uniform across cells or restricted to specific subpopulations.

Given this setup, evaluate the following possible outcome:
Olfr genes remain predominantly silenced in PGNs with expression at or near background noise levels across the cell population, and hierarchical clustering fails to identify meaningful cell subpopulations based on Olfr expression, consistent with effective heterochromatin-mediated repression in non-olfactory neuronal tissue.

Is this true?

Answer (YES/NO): NO